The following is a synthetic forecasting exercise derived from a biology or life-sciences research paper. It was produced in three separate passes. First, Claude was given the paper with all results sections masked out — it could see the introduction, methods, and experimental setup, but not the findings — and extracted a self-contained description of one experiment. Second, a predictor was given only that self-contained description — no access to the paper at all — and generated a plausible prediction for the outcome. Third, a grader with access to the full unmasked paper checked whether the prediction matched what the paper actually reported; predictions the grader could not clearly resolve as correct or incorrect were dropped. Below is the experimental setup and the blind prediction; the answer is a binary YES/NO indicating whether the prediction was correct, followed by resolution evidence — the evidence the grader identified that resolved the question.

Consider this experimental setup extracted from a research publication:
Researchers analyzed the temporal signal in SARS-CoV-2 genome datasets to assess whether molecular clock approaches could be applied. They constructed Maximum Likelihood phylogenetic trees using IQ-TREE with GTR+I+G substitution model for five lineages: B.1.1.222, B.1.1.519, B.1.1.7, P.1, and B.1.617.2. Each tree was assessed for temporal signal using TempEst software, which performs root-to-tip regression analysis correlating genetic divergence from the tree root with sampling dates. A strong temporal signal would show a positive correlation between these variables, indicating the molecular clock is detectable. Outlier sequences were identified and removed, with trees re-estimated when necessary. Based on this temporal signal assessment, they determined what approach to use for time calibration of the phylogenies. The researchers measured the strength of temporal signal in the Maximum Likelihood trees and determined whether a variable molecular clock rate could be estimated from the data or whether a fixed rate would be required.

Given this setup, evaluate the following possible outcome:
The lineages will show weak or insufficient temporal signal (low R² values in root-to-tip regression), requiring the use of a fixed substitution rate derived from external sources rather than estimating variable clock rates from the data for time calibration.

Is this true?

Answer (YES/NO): YES